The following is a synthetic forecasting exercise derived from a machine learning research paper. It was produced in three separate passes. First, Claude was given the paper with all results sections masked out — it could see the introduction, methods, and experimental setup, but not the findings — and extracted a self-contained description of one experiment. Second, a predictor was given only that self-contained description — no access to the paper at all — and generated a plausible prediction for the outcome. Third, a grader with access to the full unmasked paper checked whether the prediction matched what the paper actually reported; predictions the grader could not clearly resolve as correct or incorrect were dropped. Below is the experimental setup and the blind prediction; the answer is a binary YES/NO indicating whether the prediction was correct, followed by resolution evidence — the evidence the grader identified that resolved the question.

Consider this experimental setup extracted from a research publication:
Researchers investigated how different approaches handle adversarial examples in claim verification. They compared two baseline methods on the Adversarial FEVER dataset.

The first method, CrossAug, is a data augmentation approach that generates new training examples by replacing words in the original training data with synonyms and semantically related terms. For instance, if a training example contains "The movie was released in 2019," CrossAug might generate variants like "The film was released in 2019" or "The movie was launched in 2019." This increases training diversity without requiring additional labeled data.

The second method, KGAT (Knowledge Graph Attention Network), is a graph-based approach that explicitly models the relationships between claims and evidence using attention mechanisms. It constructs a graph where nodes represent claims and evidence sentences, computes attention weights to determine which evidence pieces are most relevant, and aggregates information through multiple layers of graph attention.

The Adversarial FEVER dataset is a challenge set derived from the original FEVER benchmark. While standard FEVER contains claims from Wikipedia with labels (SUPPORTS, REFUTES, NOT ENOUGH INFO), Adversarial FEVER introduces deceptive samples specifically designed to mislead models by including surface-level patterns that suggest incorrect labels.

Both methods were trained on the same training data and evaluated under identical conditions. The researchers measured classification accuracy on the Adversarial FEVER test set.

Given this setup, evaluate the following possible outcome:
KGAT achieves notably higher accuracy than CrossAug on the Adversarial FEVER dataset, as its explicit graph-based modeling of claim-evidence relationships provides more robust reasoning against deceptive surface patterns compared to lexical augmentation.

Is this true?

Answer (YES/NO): YES